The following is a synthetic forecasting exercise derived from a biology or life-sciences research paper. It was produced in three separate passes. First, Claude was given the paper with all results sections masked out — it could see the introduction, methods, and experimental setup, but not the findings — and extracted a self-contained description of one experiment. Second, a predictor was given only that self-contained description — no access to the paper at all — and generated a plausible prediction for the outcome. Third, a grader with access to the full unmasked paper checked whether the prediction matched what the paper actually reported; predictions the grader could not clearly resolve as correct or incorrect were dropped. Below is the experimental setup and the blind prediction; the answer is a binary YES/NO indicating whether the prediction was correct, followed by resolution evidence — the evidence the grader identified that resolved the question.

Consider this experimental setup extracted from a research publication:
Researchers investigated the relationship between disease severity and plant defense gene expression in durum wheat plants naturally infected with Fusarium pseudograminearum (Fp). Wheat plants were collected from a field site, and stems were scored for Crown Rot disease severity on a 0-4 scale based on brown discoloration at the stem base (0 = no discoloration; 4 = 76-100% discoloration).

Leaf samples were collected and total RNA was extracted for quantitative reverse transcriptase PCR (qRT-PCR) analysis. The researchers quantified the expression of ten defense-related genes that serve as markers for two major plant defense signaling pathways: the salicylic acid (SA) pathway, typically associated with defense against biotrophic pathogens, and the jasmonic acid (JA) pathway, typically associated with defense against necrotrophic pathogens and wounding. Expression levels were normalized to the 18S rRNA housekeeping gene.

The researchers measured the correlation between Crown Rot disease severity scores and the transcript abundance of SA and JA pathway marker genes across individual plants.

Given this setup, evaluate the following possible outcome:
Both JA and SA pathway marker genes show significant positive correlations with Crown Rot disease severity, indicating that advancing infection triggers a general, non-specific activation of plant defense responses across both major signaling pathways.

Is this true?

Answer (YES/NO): YES